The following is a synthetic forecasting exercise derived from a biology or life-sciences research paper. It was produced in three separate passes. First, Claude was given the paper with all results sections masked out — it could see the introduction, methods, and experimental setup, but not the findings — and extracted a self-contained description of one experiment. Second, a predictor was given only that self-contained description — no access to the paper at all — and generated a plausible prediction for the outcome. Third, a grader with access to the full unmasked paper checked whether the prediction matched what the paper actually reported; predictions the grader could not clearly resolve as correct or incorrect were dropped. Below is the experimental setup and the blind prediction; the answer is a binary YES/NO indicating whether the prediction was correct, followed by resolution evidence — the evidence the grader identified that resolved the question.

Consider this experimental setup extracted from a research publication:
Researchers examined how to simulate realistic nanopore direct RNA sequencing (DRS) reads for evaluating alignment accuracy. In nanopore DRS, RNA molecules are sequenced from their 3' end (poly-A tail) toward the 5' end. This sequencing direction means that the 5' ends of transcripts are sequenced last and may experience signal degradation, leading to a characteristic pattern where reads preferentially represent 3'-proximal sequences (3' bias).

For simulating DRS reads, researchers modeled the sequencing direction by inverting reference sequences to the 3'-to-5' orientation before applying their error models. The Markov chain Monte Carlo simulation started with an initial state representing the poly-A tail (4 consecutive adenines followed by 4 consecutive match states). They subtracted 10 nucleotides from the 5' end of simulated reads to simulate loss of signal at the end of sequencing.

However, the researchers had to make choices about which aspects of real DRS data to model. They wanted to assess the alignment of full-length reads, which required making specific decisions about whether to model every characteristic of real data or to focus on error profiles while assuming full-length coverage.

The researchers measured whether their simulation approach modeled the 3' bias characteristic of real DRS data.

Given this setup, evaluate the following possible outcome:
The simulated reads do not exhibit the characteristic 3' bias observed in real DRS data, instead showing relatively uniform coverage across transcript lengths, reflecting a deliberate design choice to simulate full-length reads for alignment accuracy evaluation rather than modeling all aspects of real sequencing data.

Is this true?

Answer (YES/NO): YES